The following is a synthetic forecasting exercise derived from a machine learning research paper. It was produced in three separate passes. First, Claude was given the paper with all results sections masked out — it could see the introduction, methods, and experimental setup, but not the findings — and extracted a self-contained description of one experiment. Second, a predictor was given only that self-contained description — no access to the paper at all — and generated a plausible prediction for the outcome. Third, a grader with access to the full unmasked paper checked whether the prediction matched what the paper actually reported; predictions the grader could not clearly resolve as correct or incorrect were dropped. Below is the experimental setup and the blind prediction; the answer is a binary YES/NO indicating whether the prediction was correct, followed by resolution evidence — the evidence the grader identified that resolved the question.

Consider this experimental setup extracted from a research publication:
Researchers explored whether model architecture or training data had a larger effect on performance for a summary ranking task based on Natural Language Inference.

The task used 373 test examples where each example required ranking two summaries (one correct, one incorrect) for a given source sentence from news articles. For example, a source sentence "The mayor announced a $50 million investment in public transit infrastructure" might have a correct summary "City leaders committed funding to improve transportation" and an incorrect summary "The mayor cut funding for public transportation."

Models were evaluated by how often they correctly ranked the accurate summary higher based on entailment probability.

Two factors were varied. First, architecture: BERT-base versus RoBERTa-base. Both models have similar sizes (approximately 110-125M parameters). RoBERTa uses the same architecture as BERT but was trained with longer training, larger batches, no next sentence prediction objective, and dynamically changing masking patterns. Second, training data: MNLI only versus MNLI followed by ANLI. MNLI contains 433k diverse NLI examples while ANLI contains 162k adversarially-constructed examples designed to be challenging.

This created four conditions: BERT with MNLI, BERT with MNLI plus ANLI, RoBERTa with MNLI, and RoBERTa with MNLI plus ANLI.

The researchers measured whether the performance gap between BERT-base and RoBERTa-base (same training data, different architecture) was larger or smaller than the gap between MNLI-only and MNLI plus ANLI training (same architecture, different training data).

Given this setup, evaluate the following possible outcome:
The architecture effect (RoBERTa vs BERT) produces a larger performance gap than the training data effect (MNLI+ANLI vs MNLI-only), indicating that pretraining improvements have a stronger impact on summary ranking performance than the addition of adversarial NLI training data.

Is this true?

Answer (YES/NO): YES